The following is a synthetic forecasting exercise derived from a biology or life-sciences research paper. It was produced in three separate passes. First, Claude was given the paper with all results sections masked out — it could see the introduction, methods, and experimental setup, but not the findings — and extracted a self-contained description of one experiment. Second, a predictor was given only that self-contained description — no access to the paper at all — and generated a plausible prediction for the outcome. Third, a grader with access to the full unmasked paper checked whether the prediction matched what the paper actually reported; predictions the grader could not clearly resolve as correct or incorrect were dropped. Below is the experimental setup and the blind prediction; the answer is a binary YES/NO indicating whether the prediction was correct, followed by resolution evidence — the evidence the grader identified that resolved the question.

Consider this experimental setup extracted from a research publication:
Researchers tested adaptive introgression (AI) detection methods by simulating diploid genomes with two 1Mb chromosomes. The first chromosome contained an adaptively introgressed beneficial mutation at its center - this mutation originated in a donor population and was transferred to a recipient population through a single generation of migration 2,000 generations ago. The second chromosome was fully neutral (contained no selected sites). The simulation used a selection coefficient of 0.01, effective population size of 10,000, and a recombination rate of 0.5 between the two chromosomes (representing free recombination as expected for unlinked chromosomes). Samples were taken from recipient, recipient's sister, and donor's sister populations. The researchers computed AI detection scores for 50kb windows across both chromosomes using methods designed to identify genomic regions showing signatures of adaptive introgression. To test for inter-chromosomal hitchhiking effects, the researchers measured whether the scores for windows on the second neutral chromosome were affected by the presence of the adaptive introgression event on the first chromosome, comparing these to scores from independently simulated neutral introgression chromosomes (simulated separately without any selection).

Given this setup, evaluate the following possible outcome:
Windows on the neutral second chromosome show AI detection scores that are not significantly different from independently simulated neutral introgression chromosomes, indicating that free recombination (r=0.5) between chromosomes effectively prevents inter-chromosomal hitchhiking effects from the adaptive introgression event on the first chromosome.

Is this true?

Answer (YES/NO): YES